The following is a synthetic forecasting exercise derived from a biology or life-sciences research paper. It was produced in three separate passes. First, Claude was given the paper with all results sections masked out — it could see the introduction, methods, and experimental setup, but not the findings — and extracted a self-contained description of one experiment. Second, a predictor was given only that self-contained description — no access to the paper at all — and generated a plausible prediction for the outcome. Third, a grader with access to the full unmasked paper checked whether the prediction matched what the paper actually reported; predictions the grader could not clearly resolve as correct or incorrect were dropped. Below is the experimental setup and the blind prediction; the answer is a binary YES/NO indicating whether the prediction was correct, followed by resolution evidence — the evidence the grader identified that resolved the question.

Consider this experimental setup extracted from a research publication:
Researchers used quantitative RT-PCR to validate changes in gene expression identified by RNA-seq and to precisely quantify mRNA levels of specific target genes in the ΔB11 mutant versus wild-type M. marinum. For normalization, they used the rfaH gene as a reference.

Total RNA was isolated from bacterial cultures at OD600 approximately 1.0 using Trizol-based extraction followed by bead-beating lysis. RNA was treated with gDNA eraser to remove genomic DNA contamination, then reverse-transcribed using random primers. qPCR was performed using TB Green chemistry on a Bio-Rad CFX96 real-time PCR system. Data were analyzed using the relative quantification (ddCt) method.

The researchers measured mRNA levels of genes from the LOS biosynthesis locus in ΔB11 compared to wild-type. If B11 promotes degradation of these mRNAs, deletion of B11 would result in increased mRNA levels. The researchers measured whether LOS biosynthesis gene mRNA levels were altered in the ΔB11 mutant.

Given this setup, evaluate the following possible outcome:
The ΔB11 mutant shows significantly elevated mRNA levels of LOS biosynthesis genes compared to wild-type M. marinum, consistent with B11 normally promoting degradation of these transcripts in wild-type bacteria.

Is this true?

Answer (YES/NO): YES